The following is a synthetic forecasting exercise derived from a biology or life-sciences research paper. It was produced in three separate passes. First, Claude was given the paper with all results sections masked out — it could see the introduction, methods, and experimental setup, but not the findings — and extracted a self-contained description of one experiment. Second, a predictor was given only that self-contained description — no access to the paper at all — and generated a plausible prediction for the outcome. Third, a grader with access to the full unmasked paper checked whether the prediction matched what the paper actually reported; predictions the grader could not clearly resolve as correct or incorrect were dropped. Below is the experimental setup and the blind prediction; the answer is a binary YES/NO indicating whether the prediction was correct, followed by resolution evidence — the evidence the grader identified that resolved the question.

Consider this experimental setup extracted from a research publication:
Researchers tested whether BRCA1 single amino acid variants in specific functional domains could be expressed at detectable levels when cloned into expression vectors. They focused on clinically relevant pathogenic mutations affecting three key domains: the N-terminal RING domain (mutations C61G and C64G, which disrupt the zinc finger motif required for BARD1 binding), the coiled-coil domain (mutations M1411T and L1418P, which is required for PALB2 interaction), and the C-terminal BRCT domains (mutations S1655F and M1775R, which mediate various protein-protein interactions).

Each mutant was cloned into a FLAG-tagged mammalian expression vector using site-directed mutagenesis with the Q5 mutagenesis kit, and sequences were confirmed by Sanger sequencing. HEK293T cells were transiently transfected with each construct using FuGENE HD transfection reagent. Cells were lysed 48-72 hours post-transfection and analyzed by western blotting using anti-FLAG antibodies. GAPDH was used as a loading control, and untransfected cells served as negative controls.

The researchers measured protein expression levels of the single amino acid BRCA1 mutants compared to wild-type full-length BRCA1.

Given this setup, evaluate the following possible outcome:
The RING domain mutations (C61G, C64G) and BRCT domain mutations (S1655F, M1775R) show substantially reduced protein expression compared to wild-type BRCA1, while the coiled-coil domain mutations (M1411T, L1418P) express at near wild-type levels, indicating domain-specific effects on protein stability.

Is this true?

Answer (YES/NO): NO